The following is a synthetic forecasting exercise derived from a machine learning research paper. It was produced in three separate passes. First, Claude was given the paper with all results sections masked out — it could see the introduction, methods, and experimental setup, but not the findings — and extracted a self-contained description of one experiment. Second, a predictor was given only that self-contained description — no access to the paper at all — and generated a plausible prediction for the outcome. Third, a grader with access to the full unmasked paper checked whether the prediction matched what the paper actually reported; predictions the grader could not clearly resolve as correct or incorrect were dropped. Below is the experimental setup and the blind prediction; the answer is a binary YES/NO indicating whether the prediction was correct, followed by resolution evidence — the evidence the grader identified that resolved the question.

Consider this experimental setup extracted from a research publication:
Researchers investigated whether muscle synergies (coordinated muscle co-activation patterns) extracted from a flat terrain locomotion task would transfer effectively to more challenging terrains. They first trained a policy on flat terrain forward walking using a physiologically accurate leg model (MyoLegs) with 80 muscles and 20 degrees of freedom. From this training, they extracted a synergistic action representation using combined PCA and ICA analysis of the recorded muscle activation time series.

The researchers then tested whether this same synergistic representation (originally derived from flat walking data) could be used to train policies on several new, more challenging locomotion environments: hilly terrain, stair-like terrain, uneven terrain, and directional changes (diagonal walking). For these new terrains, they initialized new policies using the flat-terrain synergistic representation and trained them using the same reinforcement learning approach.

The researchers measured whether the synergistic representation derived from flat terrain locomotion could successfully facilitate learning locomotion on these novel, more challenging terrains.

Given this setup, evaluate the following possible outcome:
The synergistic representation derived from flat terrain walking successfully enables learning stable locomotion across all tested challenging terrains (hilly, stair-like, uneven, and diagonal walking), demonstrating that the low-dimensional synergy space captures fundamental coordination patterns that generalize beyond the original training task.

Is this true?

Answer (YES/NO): YES